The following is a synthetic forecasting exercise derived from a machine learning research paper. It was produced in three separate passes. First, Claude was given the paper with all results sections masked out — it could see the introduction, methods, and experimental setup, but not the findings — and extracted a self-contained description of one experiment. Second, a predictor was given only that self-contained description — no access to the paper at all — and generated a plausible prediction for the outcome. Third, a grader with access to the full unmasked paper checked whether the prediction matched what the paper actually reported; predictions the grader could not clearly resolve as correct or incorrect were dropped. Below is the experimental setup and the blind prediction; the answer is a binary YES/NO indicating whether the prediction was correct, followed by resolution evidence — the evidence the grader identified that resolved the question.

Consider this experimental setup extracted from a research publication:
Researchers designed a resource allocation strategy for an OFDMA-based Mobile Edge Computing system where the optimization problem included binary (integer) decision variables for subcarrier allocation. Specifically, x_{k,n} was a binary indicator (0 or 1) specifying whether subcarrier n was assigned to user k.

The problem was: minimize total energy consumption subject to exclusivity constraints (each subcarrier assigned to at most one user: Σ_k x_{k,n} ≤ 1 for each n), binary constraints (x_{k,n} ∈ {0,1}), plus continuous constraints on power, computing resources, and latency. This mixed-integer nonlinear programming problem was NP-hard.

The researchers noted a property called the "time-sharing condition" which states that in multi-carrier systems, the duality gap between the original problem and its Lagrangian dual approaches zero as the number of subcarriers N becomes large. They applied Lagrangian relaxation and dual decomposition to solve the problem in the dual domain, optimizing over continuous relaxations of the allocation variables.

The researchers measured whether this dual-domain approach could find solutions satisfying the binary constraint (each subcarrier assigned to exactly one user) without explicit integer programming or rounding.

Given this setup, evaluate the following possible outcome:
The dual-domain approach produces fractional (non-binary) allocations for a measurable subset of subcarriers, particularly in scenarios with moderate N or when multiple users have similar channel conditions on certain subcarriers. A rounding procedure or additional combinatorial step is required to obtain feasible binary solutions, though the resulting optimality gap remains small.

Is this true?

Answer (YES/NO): NO